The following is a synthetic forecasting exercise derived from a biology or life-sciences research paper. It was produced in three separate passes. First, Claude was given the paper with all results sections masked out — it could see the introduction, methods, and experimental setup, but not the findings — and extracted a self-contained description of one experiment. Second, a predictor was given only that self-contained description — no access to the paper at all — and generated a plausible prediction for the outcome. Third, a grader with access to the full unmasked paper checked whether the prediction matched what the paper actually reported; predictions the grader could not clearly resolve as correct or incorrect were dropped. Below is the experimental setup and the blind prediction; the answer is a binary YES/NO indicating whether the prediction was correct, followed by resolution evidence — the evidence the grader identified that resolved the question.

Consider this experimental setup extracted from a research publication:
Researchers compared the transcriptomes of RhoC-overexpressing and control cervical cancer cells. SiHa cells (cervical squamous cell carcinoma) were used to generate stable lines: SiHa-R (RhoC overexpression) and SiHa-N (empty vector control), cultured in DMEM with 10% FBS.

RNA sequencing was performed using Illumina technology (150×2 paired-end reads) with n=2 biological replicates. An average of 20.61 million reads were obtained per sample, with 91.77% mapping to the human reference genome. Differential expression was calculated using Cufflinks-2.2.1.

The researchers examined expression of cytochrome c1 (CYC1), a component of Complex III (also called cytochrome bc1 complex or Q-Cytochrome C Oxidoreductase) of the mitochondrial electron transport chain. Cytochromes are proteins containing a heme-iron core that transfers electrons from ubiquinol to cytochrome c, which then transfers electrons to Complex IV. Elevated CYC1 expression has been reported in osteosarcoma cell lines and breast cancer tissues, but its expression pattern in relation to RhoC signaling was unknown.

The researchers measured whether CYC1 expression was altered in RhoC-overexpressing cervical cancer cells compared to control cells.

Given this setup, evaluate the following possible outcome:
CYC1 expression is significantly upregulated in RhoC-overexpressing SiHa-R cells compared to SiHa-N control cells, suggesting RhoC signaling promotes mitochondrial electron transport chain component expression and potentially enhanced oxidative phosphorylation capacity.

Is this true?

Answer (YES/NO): YES